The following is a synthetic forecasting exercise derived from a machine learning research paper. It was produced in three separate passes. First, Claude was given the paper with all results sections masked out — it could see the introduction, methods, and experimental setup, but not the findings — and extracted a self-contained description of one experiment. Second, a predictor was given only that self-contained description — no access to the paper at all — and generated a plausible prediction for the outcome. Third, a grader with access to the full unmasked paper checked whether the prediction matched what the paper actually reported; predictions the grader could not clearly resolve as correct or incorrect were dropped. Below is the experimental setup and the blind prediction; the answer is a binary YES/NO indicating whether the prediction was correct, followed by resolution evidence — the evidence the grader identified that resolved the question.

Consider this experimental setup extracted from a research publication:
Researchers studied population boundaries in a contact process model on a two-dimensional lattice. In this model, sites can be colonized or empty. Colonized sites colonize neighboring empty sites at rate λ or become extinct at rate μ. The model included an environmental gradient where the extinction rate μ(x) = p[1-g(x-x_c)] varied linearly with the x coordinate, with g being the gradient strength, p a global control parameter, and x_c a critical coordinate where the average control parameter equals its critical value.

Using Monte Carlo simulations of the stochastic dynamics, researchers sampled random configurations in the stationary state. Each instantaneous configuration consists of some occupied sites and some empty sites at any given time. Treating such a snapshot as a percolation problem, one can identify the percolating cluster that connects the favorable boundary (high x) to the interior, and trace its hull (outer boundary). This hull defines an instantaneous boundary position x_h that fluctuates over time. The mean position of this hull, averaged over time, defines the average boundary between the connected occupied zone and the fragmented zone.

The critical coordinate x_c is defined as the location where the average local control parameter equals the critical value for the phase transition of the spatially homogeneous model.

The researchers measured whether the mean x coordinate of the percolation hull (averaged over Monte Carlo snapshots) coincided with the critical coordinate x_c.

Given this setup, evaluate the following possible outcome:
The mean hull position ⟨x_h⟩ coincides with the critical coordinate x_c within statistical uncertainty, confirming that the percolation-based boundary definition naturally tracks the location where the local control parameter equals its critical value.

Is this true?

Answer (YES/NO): NO